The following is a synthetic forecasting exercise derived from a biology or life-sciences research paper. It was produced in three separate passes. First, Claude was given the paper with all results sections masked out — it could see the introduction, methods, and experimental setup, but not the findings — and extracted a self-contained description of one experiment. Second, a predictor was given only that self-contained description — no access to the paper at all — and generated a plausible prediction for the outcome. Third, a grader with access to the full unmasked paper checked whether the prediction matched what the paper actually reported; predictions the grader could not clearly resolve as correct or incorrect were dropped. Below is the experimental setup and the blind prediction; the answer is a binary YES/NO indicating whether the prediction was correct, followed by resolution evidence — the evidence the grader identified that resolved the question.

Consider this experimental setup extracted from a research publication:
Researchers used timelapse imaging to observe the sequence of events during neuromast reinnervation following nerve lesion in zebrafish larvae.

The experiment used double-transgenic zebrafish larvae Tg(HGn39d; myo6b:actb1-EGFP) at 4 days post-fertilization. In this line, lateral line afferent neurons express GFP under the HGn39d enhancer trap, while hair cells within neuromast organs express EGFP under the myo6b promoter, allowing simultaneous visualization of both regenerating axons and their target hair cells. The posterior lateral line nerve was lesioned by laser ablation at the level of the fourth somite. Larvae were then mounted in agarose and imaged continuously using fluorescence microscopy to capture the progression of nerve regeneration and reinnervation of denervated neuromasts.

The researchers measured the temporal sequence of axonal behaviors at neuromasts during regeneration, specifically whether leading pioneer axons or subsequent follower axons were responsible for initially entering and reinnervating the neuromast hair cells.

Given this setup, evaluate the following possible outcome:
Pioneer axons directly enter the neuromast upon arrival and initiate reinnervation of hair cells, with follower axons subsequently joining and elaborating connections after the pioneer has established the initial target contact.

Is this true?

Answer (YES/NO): NO